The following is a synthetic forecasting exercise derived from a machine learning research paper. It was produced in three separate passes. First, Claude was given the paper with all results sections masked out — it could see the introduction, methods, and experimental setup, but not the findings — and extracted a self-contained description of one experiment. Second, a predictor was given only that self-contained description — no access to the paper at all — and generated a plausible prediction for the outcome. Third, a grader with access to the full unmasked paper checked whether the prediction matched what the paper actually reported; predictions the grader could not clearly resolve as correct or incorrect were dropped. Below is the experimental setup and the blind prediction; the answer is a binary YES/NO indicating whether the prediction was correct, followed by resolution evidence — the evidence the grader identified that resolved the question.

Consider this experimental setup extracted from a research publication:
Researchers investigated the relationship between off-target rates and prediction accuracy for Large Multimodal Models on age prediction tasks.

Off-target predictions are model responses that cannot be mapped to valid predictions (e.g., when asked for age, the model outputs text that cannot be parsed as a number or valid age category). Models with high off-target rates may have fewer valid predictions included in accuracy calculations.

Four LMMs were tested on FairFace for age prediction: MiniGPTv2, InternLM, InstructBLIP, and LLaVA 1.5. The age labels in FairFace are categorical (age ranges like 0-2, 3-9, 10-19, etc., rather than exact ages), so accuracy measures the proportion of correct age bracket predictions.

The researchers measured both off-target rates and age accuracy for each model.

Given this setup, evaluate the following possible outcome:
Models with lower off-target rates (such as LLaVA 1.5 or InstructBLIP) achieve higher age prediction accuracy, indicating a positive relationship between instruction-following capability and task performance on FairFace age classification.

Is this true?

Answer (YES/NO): NO